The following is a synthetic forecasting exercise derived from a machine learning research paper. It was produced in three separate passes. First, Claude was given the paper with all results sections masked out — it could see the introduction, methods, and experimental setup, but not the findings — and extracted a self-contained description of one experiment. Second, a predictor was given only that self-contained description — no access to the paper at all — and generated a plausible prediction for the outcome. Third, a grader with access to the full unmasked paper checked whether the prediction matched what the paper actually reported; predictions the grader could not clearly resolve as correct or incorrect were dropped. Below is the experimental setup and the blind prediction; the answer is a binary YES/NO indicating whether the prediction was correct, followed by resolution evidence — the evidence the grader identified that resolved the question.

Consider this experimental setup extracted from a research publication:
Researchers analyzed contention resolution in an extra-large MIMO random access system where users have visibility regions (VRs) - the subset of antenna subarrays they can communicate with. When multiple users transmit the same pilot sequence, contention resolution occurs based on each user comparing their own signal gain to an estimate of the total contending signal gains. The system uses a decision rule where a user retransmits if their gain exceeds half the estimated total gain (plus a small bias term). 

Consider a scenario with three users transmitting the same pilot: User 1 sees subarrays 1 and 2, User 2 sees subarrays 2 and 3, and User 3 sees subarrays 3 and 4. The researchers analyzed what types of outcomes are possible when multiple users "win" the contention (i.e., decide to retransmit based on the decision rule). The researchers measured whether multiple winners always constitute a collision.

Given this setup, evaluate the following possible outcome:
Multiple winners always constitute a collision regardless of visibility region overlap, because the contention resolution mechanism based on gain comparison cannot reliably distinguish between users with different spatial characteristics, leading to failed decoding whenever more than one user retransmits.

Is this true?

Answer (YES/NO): NO